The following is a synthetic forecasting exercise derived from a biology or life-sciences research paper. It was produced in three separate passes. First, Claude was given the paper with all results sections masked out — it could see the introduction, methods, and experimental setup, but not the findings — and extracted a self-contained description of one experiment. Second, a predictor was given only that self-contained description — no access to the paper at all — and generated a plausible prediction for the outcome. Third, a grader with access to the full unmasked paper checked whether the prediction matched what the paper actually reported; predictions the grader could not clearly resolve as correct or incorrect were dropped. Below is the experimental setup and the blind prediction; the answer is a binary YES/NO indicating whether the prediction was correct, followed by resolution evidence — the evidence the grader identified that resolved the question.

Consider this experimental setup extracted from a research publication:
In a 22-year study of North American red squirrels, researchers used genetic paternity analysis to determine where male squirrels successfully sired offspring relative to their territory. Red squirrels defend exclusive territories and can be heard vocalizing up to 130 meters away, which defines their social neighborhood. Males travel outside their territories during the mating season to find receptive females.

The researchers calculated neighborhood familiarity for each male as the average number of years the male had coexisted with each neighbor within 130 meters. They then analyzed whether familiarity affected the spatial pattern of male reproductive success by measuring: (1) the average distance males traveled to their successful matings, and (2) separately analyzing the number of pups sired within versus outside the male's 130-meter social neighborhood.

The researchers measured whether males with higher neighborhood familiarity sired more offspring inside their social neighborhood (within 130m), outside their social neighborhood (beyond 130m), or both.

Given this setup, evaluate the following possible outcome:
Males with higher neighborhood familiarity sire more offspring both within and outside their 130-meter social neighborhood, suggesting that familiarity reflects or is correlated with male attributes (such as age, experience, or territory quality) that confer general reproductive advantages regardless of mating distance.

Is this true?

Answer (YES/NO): NO